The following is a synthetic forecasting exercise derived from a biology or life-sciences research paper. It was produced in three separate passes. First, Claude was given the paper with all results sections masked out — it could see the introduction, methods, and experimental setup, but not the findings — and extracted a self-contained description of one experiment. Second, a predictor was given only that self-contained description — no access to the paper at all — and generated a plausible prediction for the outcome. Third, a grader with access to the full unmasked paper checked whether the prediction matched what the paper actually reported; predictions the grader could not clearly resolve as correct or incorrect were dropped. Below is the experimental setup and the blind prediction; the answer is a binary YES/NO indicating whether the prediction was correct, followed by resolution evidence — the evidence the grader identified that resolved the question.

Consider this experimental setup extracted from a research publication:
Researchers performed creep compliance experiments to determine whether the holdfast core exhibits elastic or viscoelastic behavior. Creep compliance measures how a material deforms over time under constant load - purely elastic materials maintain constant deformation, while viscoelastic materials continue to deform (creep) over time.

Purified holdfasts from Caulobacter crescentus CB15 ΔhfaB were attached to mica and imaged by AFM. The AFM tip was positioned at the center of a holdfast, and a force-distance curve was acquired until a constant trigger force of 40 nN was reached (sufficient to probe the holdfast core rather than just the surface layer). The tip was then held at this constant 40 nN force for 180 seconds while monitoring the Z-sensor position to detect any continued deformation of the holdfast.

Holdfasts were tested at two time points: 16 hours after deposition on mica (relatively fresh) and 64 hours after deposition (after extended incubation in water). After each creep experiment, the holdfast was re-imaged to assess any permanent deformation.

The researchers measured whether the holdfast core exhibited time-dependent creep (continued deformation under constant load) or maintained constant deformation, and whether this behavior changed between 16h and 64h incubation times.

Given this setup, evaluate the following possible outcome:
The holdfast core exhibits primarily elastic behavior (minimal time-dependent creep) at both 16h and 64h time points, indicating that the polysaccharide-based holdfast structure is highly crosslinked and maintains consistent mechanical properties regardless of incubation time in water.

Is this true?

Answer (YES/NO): NO